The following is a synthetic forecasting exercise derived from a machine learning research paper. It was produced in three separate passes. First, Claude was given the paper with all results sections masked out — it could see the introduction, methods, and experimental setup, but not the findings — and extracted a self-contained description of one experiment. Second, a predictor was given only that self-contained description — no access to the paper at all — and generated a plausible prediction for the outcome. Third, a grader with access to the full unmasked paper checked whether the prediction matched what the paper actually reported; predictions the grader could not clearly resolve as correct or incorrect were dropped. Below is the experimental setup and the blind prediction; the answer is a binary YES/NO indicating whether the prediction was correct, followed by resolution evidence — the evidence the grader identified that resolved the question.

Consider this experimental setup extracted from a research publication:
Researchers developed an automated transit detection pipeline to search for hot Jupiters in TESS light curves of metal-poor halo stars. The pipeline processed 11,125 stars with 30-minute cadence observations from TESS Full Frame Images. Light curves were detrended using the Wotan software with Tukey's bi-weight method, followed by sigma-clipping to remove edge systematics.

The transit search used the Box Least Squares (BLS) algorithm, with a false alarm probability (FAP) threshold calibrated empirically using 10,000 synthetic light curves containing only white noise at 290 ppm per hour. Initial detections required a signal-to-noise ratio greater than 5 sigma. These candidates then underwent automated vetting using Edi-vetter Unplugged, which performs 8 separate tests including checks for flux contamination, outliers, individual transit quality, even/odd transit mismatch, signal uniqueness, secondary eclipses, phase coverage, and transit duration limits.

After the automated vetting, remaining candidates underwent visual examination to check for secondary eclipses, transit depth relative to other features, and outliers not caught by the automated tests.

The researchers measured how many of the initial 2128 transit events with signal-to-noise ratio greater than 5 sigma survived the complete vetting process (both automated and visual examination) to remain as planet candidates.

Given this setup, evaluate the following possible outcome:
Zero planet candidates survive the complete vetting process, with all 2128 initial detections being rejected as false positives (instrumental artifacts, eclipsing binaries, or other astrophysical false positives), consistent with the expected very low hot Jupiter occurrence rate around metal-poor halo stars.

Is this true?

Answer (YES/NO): NO